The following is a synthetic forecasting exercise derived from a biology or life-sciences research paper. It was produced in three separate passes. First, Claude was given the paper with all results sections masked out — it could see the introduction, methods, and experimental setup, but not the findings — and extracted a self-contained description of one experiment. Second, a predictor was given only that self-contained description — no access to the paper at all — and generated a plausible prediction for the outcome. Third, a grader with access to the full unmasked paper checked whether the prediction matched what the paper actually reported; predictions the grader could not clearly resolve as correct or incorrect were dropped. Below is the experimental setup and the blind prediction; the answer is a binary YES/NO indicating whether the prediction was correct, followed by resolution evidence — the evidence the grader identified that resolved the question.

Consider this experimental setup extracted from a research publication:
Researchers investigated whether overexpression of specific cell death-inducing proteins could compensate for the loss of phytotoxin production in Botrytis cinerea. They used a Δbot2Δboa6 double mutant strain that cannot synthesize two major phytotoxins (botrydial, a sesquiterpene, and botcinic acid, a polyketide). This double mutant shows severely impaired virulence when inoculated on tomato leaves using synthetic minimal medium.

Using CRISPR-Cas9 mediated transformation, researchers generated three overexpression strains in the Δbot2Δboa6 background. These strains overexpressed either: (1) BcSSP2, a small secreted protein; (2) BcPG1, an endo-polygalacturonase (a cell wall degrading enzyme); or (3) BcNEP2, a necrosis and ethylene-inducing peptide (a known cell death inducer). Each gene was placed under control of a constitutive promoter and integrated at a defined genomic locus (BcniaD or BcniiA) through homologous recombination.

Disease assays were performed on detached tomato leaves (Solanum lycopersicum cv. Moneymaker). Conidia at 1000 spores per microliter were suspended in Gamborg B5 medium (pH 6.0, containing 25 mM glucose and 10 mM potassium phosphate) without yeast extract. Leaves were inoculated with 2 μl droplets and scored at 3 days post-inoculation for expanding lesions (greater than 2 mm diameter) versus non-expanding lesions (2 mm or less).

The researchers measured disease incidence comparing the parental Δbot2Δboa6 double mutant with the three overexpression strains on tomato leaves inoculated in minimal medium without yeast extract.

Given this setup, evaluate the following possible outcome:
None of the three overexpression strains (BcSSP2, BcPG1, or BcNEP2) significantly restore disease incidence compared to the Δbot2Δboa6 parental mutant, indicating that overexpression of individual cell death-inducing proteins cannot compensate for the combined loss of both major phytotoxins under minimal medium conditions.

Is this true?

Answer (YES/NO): YES